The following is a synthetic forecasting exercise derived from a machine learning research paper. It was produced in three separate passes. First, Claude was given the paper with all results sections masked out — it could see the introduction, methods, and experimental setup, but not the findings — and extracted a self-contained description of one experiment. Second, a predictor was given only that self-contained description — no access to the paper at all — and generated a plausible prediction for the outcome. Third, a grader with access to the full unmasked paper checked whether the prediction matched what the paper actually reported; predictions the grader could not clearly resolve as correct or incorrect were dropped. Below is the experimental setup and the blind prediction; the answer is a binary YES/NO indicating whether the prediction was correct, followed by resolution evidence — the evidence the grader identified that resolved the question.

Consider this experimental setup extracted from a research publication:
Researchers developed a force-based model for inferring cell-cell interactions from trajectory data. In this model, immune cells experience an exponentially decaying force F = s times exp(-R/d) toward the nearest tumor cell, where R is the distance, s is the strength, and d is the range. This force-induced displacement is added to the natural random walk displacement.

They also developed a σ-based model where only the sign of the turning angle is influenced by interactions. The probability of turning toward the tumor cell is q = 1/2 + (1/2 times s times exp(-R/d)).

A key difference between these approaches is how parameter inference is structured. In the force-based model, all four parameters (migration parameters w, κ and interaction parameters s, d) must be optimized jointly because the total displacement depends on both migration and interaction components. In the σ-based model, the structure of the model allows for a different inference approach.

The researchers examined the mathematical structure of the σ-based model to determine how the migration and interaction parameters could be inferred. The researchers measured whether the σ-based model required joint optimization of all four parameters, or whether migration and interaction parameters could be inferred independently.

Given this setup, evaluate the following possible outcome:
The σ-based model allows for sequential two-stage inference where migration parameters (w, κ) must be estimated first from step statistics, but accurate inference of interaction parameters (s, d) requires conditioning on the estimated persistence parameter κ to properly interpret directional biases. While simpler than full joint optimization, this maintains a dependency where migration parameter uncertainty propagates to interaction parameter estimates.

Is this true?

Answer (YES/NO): NO